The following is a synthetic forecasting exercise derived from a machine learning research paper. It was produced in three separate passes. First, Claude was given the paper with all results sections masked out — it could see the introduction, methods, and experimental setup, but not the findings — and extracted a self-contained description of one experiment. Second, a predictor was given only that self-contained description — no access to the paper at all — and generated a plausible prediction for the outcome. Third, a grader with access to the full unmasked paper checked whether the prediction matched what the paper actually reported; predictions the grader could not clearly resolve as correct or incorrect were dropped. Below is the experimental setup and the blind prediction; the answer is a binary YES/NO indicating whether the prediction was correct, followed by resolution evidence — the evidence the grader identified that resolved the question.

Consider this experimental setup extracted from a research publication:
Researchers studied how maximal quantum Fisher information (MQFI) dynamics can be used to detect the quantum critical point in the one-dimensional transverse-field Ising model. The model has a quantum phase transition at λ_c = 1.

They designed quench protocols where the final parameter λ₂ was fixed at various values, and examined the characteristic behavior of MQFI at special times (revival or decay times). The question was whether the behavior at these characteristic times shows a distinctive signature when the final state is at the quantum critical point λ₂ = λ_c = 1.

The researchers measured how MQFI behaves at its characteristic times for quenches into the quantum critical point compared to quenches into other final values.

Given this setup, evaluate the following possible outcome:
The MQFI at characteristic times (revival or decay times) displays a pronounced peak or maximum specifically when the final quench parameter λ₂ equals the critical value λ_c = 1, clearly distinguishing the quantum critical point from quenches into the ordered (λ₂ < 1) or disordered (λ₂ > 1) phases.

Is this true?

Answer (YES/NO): NO